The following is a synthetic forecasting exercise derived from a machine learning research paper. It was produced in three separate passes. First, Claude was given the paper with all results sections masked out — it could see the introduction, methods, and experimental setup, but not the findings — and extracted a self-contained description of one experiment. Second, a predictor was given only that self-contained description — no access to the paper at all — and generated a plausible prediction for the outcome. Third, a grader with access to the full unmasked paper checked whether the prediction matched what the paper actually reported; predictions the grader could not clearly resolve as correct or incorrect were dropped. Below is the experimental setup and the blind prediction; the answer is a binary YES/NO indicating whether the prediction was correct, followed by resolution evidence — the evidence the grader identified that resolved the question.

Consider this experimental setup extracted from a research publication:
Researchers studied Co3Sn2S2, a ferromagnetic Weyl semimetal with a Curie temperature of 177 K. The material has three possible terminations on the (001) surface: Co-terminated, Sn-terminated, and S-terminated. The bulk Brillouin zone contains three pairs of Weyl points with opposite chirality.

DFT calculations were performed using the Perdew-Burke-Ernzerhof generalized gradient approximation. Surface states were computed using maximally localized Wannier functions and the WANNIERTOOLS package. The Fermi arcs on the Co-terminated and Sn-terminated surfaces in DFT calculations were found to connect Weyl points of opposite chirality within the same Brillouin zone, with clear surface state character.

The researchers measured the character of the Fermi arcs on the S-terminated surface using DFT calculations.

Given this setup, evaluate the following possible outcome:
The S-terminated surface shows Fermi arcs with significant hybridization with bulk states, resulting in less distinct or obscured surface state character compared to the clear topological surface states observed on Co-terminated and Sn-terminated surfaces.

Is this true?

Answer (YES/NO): YES